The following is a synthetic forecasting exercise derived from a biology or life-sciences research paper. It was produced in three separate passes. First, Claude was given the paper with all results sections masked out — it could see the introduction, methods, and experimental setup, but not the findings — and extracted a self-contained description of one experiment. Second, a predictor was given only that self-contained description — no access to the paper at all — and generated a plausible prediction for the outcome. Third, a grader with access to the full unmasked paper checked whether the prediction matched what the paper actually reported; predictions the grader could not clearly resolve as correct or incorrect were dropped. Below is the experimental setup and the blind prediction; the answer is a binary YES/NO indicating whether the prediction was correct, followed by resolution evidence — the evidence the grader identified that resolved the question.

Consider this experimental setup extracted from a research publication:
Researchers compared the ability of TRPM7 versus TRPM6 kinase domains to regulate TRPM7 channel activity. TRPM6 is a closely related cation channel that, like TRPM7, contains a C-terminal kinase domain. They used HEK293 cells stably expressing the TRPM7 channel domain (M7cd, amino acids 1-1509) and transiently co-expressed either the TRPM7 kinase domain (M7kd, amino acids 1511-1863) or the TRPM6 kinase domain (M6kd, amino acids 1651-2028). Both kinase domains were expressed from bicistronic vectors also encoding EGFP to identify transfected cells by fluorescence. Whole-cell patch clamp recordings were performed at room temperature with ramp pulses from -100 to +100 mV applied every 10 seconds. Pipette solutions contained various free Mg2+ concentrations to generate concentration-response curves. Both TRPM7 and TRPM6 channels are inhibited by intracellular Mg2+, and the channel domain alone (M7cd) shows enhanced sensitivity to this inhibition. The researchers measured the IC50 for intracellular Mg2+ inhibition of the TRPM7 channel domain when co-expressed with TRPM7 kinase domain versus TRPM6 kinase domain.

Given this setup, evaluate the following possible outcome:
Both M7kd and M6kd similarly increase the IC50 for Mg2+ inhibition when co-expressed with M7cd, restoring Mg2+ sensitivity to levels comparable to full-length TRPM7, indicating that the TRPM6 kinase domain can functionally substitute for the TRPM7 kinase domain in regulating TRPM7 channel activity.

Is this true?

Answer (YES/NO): YES